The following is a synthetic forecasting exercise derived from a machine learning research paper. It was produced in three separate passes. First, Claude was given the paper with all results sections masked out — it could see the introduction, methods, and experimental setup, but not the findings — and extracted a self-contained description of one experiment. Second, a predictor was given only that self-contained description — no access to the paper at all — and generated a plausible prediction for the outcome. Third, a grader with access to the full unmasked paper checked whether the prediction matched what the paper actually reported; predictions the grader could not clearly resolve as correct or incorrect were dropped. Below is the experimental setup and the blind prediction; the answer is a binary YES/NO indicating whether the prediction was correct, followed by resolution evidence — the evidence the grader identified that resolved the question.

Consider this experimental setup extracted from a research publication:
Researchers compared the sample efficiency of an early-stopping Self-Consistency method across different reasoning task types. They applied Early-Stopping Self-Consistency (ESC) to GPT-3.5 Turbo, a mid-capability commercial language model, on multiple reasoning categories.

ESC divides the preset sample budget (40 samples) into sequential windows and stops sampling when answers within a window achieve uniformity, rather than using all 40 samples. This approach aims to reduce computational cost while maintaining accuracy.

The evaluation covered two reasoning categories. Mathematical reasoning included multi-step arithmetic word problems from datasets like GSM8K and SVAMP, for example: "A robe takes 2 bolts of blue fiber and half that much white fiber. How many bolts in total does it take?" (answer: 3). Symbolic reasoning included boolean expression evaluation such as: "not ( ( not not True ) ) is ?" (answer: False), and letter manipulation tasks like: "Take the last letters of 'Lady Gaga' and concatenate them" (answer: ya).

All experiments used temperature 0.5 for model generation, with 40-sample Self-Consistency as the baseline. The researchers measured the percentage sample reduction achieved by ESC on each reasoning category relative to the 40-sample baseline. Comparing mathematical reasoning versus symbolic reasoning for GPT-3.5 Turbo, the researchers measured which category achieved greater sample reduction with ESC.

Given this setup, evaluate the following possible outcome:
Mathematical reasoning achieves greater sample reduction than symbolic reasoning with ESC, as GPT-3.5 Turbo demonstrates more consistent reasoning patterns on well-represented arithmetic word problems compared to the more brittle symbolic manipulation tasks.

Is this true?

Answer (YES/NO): NO